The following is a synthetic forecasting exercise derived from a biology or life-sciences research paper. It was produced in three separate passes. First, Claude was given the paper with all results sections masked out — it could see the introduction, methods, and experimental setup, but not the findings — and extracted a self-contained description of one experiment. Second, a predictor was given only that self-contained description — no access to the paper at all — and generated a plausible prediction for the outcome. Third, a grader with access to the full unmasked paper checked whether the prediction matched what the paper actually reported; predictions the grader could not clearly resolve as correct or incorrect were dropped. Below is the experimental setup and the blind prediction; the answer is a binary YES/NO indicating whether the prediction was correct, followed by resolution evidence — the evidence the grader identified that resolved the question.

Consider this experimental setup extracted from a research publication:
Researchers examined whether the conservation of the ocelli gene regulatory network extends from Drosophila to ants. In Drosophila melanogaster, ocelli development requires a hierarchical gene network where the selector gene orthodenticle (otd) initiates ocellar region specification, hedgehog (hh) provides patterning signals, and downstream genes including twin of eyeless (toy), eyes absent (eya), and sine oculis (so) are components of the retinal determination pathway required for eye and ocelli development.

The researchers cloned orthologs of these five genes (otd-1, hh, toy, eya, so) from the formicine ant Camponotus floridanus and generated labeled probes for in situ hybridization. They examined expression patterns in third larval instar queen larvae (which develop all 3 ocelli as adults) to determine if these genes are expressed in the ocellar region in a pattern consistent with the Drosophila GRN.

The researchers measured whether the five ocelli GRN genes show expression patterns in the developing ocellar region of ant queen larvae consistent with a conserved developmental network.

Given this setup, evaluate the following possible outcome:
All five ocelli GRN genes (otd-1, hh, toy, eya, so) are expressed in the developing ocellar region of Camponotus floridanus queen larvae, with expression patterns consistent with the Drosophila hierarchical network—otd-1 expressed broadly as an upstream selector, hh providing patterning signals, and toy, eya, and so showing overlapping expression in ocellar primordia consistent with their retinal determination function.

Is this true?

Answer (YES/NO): NO